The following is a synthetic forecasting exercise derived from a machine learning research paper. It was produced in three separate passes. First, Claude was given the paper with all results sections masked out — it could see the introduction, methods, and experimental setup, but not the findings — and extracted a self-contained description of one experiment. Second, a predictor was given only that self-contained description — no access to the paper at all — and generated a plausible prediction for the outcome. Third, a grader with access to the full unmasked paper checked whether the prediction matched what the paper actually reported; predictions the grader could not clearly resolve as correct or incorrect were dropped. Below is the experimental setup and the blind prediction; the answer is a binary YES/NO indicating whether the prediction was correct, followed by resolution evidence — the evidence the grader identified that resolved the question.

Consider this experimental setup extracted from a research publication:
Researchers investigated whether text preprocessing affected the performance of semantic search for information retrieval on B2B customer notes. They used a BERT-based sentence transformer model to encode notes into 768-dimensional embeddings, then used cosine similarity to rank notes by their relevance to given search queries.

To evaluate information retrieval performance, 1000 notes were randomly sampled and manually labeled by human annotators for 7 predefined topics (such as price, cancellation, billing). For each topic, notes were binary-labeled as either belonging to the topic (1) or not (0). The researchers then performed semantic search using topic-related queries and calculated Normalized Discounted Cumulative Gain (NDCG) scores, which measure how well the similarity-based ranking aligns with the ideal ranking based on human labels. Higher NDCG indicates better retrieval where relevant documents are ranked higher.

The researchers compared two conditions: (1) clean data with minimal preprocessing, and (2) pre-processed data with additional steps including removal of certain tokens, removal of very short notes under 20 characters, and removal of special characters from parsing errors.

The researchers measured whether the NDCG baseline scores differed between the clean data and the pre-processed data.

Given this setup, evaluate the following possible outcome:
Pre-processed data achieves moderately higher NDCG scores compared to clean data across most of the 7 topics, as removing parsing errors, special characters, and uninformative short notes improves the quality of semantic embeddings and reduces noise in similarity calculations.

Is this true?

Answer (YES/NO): NO